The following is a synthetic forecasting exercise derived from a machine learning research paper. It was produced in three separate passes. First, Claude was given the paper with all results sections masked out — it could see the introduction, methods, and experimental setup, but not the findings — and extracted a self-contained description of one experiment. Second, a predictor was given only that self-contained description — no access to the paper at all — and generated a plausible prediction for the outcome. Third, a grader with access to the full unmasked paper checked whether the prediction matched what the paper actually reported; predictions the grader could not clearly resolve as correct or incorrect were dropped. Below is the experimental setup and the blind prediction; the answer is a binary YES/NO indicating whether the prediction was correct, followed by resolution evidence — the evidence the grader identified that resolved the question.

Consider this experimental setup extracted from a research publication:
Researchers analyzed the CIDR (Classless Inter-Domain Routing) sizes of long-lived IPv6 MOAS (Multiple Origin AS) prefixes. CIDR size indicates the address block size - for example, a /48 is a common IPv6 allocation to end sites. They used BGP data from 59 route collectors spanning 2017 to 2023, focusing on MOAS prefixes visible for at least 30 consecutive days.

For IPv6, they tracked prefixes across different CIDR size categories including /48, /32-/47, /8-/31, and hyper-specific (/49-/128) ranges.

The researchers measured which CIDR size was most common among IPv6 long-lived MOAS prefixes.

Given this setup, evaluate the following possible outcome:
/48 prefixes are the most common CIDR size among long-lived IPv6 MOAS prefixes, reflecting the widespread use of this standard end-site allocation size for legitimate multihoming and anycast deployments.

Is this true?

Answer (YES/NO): YES